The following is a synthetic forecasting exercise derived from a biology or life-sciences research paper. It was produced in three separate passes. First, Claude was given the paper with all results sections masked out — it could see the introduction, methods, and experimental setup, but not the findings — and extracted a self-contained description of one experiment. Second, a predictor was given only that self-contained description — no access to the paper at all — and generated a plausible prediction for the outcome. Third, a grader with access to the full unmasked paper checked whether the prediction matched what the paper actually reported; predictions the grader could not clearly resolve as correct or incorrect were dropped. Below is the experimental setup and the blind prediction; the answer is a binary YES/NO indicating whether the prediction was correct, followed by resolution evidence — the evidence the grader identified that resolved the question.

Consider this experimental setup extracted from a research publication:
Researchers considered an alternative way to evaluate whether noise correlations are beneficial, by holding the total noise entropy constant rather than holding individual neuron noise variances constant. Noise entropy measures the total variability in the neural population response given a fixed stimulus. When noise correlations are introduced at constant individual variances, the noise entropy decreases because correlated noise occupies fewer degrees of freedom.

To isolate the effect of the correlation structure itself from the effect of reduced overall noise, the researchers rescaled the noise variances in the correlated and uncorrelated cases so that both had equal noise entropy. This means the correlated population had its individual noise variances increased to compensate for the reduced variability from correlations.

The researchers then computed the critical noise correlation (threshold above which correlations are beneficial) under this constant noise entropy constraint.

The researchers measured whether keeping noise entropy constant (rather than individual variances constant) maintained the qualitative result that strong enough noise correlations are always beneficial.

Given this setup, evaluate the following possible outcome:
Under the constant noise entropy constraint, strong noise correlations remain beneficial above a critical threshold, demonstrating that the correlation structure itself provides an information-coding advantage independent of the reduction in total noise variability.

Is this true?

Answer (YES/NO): YES